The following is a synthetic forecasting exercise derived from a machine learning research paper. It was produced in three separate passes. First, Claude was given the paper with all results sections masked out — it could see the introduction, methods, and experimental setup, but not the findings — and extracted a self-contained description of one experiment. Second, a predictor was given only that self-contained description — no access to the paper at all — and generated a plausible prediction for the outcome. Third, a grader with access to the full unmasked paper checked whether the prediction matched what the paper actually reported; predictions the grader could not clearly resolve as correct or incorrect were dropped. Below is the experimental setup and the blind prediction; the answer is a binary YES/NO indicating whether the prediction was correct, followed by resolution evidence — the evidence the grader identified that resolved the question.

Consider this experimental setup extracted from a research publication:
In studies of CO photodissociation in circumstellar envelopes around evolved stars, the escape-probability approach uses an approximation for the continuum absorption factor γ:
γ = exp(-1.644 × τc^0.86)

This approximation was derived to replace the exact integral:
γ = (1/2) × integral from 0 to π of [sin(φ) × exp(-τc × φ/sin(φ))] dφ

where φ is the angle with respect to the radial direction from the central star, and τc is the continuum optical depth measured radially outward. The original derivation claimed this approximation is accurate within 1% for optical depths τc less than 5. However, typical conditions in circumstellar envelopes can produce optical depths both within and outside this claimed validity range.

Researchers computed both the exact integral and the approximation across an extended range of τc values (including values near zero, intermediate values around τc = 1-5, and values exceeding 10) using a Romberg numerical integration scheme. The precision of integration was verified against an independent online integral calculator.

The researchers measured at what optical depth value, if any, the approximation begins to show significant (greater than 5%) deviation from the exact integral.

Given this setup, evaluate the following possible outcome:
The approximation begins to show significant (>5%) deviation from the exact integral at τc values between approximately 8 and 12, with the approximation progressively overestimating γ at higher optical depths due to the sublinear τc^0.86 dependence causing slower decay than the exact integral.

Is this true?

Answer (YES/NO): NO